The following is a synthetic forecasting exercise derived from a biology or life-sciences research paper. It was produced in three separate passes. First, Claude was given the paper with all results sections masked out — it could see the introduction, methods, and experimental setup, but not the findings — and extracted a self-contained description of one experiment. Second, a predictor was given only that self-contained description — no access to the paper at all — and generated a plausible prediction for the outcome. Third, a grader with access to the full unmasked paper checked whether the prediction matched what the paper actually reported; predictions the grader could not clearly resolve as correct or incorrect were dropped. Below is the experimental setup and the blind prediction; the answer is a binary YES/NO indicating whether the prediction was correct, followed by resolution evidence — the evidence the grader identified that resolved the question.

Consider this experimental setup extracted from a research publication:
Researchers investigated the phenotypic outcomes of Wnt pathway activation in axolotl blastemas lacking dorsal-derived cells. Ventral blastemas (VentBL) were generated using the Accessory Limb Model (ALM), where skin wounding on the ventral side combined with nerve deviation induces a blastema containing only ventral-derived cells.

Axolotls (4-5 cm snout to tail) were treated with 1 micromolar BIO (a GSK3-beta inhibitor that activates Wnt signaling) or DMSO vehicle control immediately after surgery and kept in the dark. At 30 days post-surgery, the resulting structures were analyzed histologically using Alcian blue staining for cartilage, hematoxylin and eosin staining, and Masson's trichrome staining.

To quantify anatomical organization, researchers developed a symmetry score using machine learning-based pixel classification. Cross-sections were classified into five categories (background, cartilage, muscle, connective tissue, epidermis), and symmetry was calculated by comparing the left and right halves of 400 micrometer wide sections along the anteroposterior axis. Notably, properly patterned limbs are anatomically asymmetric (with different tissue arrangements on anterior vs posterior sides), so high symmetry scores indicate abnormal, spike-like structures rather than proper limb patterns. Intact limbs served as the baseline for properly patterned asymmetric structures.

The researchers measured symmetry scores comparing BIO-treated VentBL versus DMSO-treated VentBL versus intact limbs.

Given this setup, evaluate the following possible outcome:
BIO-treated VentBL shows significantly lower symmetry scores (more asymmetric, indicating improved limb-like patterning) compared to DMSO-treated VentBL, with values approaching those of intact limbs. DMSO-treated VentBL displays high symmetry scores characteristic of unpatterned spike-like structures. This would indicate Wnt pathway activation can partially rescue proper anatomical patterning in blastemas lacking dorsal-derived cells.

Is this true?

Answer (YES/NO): NO